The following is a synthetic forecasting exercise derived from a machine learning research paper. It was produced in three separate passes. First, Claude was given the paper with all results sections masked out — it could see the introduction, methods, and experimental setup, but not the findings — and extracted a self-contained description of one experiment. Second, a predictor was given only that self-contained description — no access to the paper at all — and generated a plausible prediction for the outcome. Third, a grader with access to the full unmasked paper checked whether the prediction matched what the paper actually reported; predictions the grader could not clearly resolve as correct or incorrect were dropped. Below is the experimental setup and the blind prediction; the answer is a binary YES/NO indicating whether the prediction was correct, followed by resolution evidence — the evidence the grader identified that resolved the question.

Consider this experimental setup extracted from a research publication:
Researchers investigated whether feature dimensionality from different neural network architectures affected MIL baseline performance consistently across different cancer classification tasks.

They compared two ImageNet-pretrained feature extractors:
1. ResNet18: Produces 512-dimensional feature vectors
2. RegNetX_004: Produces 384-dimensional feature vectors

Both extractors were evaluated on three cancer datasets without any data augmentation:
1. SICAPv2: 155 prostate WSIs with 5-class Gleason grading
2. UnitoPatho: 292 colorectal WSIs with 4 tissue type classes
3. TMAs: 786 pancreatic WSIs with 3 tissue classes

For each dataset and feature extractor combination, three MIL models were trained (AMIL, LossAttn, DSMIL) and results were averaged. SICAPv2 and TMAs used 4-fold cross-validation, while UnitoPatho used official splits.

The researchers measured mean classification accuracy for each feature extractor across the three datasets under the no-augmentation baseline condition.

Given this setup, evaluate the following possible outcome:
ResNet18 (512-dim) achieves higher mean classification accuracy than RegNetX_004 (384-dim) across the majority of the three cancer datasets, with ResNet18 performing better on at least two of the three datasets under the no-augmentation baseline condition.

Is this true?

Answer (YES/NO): NO